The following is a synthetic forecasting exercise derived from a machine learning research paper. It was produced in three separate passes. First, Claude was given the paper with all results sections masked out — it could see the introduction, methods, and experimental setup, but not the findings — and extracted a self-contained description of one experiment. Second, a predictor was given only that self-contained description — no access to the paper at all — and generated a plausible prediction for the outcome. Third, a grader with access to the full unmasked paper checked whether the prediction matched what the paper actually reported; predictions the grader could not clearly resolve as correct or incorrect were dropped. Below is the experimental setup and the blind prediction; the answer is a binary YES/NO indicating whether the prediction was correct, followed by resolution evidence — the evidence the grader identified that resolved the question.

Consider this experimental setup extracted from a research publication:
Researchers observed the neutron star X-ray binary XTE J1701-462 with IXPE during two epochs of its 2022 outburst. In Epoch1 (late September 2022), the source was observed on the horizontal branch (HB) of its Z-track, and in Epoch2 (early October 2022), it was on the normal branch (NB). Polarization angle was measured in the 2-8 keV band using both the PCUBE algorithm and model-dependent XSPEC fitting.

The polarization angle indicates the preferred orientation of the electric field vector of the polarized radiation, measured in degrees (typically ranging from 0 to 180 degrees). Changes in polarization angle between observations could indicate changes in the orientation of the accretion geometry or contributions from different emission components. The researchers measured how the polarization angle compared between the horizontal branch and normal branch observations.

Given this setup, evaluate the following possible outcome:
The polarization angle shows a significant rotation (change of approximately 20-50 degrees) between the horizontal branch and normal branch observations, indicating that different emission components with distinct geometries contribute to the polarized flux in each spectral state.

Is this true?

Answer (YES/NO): NO